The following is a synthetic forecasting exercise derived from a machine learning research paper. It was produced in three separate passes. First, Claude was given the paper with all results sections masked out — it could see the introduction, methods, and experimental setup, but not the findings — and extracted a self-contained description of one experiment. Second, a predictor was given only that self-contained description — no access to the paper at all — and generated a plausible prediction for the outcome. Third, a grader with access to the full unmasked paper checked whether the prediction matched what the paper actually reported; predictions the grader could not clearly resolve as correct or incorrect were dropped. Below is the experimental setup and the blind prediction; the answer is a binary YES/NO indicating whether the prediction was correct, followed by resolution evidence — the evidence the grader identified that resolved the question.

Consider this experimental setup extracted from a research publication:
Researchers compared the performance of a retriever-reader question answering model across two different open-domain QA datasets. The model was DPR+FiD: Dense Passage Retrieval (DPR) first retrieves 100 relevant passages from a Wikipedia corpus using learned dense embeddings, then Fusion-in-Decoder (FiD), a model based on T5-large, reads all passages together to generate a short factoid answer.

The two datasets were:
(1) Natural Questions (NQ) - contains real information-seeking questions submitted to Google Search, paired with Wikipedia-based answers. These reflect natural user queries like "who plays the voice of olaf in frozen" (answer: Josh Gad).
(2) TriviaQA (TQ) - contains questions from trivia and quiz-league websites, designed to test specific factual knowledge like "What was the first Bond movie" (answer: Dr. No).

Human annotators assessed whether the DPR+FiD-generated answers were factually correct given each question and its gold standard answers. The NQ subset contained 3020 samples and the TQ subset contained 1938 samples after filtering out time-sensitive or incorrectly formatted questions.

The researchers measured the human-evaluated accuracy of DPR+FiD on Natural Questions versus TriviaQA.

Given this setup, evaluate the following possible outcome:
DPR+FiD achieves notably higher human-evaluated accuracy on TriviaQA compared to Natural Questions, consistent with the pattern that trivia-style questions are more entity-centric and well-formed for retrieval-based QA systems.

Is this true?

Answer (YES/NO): YES